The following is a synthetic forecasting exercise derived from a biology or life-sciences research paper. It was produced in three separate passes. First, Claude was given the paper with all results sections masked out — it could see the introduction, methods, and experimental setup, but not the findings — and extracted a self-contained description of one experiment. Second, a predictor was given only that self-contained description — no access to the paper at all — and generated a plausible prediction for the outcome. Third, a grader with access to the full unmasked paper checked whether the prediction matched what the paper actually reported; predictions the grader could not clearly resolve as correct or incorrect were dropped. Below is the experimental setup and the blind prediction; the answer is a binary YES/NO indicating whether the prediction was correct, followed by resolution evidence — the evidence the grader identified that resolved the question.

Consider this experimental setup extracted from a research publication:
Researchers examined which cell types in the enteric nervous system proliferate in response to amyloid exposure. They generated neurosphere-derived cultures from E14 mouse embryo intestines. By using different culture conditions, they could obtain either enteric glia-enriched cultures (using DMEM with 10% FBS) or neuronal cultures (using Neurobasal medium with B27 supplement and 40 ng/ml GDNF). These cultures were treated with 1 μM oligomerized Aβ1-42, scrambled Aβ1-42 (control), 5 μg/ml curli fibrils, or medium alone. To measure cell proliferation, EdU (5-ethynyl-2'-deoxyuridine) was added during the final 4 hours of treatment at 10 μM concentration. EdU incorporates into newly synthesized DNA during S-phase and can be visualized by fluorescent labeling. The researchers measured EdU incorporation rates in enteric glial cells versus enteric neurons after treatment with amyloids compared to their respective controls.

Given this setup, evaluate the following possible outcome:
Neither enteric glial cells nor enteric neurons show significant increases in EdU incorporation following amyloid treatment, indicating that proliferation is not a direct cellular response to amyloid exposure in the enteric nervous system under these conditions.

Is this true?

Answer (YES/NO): NO